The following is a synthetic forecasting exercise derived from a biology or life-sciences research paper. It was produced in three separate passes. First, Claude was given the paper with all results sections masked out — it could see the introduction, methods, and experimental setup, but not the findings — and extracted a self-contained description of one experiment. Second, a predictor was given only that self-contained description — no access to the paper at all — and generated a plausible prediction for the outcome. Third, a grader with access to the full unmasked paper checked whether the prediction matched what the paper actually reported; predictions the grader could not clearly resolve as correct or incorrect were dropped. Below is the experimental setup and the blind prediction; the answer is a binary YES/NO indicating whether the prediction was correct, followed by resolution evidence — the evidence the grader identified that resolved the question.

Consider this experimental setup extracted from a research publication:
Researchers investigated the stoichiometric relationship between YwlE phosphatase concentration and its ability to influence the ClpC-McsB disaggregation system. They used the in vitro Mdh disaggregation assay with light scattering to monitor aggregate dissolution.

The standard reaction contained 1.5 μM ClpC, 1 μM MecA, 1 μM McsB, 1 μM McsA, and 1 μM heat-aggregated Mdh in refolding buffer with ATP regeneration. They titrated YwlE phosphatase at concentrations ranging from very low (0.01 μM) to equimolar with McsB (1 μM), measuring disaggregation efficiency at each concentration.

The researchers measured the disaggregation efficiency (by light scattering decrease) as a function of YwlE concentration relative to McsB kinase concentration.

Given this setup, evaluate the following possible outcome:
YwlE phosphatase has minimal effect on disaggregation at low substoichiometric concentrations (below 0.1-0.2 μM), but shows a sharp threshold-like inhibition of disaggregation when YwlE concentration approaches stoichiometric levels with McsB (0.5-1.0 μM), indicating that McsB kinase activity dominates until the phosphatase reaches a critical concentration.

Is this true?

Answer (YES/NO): NO